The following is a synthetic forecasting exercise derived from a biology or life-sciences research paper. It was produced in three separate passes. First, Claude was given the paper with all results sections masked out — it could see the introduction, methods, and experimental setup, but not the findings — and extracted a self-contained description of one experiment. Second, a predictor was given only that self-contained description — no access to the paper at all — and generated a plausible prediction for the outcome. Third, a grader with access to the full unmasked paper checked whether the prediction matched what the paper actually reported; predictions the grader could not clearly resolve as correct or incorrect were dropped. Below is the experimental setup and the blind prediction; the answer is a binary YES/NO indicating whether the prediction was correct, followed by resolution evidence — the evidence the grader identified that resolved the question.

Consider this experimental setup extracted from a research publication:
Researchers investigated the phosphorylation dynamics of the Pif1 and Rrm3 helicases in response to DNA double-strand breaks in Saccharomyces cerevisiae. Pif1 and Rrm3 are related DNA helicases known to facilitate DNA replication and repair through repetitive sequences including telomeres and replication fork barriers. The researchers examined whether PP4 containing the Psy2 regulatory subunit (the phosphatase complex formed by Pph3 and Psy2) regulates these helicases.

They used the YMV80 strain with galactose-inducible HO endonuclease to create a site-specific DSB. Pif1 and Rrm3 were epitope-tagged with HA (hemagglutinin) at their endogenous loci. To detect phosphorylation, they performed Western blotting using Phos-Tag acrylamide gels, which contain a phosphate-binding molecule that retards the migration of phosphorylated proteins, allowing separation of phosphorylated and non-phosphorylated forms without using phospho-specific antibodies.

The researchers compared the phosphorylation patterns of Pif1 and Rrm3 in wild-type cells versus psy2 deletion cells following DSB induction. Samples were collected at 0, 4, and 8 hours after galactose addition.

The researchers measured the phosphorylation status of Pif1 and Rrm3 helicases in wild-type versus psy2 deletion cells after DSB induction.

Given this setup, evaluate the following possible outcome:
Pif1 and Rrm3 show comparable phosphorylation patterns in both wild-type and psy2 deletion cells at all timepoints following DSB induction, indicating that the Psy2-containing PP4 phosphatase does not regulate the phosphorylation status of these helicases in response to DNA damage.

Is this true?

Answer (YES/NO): NO